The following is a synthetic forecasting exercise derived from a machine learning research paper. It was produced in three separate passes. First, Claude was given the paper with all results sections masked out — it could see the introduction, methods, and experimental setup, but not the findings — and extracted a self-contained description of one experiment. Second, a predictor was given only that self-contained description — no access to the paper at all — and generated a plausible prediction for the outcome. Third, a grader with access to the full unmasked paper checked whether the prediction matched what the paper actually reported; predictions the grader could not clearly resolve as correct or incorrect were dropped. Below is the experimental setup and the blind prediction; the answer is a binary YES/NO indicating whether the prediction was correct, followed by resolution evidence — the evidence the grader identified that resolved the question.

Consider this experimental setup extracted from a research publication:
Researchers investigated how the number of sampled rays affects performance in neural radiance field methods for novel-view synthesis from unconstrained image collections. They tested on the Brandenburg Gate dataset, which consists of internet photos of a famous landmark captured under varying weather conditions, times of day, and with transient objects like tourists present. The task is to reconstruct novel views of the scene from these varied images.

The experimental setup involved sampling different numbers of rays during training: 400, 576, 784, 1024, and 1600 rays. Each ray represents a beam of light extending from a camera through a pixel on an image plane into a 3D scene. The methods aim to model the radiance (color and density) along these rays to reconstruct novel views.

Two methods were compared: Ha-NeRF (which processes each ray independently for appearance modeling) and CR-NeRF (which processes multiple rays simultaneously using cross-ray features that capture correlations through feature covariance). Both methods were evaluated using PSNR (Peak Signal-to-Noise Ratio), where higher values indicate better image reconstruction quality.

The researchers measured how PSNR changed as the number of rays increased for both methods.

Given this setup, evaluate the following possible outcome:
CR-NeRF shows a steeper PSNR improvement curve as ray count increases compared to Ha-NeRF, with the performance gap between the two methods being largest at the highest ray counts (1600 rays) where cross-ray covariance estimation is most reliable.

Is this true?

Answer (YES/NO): NO